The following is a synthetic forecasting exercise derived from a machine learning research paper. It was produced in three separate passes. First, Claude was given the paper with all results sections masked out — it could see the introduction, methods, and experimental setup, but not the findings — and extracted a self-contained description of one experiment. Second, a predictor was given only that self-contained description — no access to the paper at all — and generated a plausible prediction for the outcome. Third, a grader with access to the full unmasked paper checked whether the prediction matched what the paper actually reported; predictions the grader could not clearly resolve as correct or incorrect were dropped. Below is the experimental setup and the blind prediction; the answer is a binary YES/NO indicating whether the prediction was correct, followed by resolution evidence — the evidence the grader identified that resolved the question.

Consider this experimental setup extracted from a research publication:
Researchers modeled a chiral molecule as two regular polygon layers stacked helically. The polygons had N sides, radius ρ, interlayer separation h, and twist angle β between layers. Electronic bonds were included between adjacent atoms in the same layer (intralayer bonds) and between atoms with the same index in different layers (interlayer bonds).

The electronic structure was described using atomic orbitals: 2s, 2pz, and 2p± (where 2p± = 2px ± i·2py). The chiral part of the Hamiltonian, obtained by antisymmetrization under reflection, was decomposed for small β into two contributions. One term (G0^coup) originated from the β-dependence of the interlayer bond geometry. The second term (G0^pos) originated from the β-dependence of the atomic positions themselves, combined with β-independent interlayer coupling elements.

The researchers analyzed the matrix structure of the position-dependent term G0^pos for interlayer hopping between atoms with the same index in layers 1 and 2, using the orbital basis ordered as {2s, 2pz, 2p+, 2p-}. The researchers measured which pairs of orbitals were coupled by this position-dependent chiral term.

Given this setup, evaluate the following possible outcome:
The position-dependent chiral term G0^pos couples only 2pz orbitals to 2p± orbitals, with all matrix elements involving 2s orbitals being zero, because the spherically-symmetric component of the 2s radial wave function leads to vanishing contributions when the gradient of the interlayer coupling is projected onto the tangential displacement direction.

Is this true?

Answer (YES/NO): NO